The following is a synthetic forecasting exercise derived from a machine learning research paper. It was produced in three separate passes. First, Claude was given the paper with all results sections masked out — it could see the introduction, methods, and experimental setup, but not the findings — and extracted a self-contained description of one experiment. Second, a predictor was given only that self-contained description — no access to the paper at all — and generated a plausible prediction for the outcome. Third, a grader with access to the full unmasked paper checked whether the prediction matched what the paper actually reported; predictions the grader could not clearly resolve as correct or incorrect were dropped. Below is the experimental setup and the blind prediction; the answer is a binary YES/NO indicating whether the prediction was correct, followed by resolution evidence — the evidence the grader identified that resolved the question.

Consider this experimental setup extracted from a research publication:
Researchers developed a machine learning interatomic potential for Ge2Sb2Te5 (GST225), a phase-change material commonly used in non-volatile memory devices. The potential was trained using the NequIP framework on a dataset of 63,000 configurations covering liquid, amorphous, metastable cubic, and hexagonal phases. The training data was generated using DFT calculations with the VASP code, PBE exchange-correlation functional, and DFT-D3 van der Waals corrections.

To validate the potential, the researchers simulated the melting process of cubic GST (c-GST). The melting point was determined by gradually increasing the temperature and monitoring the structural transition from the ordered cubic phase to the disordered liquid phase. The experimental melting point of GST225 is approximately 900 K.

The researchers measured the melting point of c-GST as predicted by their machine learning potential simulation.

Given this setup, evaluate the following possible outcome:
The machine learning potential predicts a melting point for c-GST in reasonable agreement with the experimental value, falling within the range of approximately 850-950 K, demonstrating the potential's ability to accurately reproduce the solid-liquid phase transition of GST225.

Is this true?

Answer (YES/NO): NO